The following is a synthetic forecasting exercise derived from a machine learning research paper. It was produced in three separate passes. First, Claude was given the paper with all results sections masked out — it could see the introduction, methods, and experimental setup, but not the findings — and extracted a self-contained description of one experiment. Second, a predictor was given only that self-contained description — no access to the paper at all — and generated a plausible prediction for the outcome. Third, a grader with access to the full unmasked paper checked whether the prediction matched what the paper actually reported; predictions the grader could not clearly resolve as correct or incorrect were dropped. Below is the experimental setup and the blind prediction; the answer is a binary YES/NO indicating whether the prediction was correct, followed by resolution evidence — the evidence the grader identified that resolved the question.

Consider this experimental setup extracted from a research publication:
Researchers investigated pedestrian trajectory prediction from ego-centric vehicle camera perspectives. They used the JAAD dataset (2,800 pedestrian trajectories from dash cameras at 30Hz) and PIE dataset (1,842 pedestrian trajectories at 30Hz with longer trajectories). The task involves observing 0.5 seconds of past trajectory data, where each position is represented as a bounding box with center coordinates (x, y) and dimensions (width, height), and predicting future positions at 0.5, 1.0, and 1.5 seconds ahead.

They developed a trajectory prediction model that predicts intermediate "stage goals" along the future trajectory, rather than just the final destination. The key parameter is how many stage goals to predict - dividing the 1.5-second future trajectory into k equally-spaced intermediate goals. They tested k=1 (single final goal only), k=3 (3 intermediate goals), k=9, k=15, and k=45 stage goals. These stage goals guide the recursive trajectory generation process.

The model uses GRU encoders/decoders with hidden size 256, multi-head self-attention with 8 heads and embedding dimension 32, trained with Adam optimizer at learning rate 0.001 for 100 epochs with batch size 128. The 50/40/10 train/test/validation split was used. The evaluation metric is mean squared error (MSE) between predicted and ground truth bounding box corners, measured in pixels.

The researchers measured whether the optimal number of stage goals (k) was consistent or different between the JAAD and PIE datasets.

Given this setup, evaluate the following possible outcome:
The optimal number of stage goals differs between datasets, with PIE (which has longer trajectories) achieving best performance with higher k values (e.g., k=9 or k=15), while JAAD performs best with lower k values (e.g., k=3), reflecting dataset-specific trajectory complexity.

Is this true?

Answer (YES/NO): NO